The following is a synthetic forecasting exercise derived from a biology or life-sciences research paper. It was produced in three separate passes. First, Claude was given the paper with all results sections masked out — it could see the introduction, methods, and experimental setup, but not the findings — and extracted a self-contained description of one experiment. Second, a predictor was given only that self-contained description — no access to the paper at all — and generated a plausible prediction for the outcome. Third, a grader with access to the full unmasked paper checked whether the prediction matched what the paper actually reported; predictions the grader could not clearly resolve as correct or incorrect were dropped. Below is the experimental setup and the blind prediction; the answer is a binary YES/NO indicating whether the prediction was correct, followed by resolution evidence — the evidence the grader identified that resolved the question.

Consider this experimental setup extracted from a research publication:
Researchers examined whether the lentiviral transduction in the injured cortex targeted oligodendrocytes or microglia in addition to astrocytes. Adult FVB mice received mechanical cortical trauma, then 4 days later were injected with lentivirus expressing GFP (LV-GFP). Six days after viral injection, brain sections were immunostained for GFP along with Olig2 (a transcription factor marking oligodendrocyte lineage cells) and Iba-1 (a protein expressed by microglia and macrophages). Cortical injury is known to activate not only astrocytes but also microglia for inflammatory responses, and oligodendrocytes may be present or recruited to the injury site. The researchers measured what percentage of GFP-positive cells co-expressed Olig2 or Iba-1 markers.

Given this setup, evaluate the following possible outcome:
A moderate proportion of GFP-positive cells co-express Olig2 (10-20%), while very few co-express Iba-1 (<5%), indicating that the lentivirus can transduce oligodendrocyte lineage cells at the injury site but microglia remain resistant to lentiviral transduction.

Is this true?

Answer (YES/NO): NO